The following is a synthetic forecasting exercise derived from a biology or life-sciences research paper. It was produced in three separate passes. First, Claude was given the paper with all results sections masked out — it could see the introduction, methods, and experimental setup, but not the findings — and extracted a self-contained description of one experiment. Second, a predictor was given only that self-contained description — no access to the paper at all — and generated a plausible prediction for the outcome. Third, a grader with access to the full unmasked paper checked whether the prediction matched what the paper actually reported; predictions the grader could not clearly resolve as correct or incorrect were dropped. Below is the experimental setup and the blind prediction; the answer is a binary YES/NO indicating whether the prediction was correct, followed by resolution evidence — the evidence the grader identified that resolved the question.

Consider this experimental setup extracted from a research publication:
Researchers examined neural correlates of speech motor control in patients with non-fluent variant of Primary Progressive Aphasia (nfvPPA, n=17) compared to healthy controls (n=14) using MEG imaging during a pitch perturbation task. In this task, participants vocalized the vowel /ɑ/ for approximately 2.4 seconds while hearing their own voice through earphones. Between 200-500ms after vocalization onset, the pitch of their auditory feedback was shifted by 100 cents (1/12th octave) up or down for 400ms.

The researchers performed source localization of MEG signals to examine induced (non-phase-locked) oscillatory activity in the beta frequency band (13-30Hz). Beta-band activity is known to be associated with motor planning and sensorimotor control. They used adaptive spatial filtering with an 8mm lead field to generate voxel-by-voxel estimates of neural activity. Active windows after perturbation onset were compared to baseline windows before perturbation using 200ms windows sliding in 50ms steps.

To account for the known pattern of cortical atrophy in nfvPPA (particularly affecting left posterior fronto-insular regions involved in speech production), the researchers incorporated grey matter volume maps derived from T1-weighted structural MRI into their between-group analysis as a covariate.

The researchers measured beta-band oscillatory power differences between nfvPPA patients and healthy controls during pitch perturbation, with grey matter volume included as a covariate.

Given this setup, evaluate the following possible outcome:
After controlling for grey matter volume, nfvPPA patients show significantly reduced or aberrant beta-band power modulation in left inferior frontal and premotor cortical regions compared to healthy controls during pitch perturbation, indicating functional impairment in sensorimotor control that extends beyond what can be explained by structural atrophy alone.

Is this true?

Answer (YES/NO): NO